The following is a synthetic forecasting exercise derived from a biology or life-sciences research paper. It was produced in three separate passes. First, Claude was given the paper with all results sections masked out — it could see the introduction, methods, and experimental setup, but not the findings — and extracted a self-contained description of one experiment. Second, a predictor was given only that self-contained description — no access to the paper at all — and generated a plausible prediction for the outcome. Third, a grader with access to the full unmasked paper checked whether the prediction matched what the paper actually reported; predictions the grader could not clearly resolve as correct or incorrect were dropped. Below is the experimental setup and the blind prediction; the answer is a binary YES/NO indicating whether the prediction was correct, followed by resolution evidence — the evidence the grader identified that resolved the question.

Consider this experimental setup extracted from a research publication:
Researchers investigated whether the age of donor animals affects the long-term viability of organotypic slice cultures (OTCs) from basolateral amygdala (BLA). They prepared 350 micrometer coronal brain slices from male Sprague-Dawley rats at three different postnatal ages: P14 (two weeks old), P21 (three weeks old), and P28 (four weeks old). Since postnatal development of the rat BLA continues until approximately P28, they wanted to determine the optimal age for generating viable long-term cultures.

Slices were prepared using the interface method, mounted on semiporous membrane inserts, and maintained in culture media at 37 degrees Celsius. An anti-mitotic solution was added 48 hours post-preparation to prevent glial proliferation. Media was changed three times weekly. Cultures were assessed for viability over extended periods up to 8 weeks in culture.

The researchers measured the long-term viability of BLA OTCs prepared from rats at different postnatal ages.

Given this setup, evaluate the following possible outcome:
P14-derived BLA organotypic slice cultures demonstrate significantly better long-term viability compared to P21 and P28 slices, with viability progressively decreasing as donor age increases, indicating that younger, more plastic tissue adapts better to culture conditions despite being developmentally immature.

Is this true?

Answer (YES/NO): NO